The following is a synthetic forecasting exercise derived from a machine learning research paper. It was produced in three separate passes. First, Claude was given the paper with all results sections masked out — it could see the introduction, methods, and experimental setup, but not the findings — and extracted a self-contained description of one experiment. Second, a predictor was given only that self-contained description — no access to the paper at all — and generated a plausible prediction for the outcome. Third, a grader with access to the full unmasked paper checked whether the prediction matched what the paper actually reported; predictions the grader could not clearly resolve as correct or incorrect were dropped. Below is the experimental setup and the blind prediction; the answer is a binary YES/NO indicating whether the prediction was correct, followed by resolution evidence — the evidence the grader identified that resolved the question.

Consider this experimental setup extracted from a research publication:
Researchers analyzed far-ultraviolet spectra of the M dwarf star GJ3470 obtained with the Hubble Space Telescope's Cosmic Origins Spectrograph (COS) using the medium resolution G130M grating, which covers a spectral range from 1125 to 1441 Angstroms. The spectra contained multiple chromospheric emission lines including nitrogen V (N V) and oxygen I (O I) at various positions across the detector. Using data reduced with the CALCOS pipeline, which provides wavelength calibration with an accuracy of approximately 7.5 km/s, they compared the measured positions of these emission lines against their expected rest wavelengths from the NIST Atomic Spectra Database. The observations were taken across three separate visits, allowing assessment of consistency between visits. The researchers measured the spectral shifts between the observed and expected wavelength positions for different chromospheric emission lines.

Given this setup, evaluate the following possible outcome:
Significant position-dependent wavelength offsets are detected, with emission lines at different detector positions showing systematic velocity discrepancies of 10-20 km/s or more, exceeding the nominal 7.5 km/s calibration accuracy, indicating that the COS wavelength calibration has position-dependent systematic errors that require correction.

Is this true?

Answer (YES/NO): NO